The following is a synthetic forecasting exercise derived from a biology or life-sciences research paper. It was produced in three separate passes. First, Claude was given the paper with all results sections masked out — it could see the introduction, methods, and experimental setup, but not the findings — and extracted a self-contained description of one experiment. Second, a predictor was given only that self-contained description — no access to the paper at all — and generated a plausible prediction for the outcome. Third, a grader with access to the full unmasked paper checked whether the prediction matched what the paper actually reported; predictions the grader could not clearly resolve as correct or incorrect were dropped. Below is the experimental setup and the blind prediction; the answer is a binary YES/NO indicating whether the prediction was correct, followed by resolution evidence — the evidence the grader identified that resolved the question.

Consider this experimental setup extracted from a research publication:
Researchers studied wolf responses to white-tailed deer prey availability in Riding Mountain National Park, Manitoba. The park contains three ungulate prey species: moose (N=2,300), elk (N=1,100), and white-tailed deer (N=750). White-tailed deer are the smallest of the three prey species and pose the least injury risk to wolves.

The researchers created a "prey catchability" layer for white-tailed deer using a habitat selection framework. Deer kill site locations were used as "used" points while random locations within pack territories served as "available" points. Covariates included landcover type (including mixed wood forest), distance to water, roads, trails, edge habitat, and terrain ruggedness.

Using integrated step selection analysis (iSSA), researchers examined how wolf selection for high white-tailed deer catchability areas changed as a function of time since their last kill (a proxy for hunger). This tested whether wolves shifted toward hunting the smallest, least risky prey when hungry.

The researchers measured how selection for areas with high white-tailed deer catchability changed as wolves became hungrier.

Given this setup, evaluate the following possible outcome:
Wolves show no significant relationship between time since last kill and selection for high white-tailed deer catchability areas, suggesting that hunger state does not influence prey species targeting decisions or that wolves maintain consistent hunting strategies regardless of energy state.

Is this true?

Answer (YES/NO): YES